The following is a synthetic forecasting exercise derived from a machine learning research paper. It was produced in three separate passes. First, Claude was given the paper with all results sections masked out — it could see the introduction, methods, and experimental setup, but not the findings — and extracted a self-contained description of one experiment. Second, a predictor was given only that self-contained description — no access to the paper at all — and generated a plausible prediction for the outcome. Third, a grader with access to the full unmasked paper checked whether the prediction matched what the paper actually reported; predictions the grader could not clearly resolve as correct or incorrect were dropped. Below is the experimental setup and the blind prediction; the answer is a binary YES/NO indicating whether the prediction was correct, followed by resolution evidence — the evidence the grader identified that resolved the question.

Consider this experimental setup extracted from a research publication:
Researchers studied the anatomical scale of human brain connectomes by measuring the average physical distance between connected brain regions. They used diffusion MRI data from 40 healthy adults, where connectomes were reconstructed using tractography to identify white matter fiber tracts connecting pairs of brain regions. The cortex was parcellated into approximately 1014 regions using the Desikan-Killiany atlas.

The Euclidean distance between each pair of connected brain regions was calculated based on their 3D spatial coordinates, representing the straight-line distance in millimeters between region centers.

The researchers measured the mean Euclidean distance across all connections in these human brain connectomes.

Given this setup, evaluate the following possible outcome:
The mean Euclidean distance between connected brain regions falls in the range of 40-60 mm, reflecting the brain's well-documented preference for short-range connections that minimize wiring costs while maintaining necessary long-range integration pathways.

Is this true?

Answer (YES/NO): NO